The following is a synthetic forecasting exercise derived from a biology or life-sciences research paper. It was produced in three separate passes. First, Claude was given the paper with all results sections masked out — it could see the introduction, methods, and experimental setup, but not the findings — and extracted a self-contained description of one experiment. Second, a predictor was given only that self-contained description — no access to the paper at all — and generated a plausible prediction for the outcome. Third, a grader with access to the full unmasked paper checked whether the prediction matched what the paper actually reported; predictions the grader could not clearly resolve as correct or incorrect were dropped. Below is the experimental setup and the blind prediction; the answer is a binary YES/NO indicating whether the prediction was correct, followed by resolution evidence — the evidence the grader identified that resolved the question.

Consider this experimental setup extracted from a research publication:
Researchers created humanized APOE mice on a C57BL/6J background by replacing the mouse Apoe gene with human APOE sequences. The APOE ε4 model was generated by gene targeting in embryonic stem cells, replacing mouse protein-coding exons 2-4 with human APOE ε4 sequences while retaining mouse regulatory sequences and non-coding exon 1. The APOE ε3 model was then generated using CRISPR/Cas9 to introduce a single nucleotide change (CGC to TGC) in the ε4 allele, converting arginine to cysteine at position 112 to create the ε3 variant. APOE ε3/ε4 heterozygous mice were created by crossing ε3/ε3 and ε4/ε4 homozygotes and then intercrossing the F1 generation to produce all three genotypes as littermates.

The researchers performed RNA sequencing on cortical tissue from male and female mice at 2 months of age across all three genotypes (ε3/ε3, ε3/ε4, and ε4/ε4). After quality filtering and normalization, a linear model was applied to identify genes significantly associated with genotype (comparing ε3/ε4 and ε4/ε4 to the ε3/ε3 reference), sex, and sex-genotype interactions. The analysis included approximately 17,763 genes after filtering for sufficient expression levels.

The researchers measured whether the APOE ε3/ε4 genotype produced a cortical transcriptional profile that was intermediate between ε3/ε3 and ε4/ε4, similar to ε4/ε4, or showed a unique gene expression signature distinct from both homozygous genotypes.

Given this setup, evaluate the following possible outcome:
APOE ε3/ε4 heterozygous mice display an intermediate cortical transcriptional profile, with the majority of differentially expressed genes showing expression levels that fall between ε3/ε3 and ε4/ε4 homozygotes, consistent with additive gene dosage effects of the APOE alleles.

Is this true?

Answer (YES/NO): NO